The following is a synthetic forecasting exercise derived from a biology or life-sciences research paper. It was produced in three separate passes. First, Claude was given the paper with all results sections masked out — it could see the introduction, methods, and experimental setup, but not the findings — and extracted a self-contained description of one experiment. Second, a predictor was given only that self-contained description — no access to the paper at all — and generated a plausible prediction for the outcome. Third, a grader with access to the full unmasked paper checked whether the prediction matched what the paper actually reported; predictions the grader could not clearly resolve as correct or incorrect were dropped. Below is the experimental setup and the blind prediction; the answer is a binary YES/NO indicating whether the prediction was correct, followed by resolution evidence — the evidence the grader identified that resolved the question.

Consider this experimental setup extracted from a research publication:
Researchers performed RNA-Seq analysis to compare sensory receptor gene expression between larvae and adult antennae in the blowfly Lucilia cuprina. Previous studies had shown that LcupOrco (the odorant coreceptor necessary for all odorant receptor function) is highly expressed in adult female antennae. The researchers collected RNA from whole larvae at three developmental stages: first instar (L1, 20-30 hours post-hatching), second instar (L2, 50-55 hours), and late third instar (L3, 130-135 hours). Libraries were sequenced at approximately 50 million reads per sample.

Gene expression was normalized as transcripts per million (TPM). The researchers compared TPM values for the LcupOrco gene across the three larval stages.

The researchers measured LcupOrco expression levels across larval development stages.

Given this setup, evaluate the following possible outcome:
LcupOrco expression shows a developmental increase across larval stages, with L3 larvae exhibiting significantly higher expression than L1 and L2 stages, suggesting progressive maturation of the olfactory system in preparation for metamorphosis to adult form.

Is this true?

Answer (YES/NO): NO